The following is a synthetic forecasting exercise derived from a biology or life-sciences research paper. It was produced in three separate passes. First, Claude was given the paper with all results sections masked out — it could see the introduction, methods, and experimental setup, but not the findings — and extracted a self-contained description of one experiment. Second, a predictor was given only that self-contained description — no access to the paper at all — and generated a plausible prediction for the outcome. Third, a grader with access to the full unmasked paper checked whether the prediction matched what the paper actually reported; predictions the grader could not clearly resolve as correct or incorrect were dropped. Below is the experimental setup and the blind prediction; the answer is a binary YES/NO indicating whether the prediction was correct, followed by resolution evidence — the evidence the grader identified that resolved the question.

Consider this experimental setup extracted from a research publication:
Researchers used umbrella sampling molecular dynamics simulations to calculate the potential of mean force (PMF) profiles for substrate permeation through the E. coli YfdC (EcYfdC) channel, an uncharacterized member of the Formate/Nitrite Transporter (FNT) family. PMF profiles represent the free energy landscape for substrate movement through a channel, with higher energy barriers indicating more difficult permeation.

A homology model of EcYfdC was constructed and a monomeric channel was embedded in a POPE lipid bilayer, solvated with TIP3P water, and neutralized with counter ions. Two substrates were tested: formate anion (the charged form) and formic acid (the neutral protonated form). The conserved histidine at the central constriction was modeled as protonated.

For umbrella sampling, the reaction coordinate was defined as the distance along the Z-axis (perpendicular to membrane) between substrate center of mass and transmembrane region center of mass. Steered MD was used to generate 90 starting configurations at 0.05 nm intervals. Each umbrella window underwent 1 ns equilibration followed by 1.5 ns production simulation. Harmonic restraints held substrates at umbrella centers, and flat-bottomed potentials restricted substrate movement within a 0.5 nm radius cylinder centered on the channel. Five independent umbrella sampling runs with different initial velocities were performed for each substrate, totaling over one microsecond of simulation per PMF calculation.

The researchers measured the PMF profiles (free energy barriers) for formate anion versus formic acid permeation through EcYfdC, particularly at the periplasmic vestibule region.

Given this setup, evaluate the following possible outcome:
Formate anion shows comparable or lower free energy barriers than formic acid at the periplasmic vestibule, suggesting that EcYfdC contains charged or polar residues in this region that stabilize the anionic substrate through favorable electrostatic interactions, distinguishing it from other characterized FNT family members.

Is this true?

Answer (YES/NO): NO